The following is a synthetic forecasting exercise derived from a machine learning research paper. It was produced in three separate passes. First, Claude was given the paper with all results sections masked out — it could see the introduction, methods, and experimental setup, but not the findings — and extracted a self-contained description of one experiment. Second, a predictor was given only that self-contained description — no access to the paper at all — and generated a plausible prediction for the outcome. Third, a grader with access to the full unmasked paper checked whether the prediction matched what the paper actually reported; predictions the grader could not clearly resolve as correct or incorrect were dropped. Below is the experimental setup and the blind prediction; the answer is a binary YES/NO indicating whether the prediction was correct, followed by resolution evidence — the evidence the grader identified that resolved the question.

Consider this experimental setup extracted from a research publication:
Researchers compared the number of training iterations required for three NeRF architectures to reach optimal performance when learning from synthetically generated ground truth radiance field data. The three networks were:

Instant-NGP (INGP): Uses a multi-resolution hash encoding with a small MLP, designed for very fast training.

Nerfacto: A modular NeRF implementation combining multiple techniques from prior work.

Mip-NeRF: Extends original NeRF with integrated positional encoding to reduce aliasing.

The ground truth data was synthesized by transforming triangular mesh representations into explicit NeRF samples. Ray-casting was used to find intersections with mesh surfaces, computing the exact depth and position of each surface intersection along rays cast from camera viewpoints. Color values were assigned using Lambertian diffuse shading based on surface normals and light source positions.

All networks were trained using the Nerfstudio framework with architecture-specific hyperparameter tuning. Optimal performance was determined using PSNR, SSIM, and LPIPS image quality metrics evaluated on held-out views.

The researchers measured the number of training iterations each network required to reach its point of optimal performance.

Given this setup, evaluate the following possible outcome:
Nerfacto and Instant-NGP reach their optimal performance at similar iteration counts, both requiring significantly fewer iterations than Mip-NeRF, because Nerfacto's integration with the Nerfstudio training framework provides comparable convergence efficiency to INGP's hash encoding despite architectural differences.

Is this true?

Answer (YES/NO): NO